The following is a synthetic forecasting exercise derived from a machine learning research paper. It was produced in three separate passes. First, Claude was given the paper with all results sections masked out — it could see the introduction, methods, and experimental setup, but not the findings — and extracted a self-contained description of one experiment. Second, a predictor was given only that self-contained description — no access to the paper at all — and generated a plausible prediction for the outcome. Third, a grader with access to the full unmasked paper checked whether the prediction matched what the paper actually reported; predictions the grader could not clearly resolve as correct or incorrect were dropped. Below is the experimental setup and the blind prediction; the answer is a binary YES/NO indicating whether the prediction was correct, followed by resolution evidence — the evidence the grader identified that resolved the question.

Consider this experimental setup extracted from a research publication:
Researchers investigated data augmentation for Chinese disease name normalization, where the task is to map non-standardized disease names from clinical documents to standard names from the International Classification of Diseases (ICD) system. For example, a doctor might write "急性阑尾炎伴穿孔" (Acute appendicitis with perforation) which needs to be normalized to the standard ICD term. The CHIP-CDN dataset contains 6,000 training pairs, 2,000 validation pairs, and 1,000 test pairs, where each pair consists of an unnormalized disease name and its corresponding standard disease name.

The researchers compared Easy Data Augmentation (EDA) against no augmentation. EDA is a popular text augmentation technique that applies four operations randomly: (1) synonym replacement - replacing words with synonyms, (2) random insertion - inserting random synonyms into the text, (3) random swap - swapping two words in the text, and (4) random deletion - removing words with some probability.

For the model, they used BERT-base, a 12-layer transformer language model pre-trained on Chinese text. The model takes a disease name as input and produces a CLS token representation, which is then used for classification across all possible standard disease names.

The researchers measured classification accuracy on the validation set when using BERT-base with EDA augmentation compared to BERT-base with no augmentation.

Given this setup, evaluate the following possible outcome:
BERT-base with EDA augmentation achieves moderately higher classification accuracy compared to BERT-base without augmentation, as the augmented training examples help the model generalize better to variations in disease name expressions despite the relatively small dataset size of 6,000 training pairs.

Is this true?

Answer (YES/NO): NO